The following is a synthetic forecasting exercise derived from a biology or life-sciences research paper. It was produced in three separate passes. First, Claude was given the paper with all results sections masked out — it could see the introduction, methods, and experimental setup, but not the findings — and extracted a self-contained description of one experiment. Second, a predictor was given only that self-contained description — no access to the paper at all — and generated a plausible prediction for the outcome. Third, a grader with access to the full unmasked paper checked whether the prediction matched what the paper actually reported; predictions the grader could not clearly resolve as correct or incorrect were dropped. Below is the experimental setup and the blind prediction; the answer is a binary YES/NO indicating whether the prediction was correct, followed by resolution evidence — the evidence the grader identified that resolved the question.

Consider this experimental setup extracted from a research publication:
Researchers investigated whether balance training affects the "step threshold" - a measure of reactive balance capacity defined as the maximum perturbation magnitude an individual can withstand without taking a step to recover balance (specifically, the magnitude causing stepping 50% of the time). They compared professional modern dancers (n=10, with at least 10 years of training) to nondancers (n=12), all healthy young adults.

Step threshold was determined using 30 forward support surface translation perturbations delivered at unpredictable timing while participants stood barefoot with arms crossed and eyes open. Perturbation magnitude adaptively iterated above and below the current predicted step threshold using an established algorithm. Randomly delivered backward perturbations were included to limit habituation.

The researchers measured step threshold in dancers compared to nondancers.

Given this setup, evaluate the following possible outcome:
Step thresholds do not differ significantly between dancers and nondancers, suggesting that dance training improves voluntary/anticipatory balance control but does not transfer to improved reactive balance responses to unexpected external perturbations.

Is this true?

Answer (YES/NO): YES